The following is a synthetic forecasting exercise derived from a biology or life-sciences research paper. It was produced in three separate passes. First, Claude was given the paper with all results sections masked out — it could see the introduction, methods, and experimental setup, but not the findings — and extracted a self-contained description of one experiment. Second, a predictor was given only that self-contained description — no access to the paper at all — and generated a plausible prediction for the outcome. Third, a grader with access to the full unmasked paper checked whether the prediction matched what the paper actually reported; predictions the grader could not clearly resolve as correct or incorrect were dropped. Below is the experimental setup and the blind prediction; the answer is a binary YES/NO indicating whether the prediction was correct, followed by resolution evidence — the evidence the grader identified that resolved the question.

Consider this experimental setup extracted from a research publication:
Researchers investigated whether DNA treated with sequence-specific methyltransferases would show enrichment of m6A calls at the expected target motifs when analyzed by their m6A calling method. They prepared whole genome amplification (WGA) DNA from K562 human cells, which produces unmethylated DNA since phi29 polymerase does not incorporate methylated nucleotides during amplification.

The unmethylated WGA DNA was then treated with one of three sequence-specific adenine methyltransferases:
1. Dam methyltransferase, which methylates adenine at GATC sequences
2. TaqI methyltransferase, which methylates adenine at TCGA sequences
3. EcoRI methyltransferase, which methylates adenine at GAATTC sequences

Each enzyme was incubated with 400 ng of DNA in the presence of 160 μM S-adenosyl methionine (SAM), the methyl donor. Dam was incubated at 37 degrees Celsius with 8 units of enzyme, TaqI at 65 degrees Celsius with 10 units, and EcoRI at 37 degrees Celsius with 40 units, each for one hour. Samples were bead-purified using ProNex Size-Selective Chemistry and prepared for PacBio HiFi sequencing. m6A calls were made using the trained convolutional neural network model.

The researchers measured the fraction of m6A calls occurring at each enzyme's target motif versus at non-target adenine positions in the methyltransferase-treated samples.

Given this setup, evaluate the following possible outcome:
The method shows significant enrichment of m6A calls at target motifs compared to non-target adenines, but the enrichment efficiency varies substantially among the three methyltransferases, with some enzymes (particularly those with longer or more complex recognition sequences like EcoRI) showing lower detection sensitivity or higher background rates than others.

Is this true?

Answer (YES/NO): NO